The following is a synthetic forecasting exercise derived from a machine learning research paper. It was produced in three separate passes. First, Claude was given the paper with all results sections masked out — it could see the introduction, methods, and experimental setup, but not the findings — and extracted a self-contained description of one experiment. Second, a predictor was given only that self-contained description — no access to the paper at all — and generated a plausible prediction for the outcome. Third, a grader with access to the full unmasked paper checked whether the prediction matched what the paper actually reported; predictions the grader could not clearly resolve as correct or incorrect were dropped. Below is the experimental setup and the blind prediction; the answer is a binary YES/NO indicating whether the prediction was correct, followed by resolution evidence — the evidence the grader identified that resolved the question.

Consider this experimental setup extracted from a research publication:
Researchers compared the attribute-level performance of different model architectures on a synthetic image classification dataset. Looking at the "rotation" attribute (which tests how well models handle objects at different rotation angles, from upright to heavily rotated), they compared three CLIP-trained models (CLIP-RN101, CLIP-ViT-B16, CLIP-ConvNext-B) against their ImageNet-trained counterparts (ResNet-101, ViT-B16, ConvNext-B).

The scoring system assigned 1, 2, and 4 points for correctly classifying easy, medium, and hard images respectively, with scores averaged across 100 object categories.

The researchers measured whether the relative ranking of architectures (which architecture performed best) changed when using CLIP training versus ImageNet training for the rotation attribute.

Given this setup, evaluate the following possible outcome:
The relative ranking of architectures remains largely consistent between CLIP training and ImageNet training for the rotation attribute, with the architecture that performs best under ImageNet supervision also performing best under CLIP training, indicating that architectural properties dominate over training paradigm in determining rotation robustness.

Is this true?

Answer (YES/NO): NO